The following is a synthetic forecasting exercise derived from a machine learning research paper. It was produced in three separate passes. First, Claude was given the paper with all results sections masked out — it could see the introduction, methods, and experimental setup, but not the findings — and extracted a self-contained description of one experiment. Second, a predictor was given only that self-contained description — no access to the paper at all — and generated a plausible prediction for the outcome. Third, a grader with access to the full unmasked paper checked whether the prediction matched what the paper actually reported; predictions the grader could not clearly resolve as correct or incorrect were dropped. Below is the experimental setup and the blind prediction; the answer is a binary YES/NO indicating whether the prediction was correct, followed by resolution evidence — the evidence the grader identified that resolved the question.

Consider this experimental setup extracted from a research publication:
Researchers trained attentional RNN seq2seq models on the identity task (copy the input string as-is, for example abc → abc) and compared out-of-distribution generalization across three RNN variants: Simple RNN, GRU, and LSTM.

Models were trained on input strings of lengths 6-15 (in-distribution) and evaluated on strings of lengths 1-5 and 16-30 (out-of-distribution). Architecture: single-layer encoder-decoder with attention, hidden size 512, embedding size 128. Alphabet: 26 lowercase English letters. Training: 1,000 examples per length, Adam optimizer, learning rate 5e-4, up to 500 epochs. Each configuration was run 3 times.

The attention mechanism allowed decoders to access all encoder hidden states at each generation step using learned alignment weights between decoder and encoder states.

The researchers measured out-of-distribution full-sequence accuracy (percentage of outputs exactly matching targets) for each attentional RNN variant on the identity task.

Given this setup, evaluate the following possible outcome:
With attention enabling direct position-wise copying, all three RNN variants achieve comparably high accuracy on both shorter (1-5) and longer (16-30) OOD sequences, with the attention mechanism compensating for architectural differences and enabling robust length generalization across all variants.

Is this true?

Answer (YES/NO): NO